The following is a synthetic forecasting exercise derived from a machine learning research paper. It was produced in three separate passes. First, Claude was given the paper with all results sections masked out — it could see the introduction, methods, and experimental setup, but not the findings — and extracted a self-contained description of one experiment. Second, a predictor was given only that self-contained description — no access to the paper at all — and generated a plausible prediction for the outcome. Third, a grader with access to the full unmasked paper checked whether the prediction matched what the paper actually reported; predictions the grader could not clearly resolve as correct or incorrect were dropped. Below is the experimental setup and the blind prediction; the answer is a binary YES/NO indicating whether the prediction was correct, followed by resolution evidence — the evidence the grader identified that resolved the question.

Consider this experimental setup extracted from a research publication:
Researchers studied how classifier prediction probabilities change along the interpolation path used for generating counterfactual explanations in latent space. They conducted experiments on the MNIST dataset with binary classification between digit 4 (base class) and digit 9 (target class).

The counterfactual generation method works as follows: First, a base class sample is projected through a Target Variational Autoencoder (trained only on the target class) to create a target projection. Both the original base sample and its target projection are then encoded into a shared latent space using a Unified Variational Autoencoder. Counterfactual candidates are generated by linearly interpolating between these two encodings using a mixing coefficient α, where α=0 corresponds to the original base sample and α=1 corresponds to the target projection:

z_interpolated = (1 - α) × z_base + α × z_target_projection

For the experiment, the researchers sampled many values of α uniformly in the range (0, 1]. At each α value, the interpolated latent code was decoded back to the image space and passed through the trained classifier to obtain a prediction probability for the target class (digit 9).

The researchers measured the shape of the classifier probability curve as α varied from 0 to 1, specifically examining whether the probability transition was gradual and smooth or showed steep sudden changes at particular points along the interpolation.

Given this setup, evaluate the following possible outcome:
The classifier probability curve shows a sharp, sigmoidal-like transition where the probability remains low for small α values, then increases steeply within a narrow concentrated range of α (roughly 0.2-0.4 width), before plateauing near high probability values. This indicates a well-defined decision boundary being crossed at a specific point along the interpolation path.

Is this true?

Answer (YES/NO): NO